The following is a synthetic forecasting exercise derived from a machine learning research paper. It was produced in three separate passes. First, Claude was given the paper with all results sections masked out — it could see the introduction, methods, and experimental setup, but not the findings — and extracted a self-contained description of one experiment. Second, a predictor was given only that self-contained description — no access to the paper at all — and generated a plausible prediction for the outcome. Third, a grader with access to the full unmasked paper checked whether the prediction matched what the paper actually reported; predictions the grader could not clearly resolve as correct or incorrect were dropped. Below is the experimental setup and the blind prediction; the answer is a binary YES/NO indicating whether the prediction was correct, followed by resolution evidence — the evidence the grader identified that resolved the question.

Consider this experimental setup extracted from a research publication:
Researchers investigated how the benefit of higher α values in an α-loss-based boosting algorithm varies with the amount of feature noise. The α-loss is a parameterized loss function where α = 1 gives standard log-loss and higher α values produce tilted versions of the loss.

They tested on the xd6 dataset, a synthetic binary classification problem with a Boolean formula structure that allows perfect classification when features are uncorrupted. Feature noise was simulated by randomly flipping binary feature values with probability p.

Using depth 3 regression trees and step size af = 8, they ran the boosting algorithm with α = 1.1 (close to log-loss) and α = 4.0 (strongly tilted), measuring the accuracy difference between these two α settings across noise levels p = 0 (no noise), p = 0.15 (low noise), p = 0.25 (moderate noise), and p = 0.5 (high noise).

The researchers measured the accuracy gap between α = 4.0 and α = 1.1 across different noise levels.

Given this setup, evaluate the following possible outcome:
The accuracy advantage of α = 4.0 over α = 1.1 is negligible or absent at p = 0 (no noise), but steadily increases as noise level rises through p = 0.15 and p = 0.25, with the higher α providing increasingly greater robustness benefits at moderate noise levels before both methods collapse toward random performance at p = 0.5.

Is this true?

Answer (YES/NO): NO